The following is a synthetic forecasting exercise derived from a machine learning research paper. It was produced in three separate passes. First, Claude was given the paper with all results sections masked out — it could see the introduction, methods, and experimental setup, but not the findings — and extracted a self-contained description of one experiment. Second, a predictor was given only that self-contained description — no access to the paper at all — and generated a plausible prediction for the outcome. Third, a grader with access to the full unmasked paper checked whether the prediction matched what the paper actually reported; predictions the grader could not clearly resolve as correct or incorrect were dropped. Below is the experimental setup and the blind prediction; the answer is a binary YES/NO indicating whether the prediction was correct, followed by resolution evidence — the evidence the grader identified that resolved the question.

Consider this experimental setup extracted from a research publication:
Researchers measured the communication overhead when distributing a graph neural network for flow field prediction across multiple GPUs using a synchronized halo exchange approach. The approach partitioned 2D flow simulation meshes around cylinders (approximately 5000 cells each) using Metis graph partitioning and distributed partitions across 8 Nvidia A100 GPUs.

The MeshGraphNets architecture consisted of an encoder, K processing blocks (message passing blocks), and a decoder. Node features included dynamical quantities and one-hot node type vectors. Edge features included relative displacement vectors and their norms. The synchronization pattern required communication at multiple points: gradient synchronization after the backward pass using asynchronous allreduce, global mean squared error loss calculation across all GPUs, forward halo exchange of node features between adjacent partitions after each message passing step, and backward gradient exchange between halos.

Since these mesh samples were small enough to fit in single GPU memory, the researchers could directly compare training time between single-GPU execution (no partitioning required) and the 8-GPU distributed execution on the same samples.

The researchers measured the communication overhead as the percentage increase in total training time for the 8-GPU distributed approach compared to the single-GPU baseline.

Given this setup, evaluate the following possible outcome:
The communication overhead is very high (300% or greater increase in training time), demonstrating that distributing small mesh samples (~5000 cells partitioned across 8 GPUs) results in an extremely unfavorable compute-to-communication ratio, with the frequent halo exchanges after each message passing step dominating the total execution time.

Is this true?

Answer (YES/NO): NO